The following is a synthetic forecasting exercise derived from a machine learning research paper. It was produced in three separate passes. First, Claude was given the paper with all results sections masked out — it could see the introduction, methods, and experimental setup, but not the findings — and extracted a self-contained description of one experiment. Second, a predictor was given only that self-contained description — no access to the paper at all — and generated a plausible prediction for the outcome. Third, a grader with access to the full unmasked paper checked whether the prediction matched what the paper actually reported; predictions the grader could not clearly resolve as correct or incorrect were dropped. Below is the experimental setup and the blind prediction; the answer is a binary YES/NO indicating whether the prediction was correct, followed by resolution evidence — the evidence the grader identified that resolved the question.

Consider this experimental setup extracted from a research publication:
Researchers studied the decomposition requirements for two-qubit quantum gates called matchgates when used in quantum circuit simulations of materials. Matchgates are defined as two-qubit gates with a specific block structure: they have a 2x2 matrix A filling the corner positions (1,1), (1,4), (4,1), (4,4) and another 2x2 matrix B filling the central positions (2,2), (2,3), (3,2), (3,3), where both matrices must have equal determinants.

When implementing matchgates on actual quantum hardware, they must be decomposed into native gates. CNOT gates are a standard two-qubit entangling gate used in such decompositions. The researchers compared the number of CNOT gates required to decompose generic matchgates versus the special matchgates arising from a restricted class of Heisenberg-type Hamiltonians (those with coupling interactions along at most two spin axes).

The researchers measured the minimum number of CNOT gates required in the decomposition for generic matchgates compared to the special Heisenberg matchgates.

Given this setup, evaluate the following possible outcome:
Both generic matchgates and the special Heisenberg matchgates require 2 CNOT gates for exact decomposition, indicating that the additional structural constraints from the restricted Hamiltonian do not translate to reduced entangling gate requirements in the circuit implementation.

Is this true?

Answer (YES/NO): NO